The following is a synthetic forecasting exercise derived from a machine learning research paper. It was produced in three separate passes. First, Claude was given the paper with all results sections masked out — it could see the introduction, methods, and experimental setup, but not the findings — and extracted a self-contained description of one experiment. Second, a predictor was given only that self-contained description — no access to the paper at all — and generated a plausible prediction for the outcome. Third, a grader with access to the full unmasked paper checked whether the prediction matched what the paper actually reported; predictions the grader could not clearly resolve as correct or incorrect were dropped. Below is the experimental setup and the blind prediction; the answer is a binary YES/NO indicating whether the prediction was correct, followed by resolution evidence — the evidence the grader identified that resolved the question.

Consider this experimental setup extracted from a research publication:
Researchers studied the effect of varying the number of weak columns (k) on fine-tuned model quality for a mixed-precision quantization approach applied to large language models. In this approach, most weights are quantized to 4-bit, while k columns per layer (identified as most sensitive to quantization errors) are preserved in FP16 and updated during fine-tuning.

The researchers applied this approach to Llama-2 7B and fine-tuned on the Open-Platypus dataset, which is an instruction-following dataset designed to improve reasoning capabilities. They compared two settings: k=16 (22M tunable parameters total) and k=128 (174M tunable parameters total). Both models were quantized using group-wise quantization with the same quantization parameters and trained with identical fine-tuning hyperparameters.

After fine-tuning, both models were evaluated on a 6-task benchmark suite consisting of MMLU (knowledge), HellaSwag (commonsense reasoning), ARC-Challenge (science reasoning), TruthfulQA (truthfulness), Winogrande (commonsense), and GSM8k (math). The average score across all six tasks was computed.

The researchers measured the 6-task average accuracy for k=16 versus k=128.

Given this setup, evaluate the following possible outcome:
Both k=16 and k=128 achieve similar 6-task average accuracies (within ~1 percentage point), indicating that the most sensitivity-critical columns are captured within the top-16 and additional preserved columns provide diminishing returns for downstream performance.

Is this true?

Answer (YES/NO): YES